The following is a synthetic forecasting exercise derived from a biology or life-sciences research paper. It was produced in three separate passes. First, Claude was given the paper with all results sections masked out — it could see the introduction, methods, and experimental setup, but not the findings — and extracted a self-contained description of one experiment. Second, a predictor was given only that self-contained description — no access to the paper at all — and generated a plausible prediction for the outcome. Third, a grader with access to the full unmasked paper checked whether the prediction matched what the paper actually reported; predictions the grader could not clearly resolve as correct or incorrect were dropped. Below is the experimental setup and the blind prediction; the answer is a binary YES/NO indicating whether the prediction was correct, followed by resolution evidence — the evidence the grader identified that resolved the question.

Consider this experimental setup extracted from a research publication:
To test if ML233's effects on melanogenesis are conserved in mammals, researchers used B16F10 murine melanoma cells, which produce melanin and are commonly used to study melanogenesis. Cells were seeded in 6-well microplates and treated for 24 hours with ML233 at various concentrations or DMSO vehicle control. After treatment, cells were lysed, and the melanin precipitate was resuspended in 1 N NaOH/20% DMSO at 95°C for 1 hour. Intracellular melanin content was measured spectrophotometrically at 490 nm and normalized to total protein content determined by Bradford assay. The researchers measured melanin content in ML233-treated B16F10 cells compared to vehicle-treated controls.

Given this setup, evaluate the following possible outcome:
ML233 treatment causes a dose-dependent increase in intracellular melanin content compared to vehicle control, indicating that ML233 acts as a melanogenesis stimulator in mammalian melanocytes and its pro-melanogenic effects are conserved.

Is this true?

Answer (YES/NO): NO